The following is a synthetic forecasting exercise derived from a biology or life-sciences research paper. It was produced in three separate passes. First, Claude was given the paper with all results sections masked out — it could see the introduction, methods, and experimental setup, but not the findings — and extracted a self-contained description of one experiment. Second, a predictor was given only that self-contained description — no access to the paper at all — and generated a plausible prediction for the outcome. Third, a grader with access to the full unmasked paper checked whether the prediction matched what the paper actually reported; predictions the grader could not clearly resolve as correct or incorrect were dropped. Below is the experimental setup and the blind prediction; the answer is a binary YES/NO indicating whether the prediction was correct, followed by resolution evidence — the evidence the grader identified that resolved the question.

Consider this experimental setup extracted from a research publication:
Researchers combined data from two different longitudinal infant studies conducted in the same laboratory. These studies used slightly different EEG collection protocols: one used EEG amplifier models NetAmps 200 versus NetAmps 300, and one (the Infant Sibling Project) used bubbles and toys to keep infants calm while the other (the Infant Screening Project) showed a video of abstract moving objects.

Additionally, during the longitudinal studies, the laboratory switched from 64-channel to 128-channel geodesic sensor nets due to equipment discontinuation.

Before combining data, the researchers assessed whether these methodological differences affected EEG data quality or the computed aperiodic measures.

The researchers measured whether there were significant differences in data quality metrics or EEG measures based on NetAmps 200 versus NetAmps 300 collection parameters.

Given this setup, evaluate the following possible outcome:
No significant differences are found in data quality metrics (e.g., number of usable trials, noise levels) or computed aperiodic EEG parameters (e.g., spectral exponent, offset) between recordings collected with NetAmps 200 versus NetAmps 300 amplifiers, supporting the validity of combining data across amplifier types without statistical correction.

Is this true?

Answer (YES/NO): YES